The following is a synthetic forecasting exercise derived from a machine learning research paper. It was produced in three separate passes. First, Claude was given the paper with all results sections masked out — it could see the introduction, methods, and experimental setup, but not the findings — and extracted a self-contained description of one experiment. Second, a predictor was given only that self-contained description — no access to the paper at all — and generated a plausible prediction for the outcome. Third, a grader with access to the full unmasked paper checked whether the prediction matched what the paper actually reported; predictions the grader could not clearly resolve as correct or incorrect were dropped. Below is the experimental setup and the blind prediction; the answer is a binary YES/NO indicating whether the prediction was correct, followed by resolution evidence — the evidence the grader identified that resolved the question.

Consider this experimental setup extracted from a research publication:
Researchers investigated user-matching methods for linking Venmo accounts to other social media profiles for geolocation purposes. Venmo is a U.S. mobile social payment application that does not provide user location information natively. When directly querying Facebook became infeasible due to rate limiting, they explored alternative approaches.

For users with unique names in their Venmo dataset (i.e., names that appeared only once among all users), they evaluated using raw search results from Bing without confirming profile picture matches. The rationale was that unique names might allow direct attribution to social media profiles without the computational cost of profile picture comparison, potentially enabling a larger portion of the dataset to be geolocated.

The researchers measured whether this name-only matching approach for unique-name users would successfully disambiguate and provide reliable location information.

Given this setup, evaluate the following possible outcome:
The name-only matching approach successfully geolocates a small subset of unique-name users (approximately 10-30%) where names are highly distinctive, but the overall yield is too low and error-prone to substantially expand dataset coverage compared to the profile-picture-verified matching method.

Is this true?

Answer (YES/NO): NO